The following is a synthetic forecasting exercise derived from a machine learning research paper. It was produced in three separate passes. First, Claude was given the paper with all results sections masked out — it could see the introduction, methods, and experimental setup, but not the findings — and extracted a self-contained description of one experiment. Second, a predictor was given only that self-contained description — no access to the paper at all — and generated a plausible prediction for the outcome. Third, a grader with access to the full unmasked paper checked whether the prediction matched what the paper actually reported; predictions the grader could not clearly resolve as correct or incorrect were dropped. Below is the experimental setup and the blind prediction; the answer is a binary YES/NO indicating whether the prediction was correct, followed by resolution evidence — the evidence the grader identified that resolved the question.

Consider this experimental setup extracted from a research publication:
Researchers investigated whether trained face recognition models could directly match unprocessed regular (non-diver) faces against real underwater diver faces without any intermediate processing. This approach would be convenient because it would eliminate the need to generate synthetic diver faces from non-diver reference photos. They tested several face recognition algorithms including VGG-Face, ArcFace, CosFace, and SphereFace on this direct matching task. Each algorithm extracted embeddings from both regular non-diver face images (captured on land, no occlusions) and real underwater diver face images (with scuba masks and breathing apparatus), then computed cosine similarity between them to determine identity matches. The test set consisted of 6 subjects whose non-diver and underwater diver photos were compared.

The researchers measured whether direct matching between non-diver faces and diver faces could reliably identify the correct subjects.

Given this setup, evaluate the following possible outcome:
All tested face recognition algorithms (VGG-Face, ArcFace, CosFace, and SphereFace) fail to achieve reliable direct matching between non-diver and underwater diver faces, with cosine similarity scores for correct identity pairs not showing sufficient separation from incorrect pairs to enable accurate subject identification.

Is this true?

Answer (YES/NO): YES